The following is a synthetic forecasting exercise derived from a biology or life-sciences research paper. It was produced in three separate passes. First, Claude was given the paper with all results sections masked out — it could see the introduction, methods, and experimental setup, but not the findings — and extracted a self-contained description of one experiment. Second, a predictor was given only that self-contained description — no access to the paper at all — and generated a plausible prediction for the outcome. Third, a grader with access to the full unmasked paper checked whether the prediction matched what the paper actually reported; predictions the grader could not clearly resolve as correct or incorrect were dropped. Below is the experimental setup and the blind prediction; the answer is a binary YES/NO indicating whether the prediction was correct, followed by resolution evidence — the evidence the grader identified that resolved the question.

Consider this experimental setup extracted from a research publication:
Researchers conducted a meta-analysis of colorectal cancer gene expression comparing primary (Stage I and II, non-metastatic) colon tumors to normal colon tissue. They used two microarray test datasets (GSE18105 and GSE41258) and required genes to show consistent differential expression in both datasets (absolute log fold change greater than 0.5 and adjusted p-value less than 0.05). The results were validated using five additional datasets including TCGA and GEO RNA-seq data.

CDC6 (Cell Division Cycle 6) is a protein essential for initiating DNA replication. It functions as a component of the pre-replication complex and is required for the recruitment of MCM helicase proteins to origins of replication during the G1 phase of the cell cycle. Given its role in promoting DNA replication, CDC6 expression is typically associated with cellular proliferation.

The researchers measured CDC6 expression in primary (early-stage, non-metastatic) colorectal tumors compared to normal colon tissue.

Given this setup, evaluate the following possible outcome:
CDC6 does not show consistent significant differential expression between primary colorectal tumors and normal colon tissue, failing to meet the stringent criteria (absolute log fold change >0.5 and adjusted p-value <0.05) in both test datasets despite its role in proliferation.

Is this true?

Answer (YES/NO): YES